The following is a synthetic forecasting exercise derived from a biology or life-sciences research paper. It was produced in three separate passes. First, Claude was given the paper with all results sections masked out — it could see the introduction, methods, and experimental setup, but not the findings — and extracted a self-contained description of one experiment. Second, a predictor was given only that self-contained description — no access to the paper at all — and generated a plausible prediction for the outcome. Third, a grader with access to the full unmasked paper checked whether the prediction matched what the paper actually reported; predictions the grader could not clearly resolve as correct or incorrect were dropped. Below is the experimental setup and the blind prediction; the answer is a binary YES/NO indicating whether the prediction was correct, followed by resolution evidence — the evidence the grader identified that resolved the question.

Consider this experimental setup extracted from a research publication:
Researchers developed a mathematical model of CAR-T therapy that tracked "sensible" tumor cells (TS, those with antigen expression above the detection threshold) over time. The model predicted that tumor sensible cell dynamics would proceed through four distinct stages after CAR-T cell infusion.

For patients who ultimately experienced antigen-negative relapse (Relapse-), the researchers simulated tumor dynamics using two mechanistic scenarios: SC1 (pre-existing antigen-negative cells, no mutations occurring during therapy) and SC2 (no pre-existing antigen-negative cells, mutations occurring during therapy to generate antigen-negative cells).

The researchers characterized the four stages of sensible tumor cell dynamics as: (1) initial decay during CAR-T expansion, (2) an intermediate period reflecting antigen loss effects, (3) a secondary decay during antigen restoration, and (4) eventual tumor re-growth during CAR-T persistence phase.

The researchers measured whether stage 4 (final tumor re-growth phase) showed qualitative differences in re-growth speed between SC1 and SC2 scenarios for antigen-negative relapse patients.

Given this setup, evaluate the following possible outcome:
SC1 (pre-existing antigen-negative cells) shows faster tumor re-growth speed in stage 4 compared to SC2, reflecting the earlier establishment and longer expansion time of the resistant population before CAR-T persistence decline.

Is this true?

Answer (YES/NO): YES